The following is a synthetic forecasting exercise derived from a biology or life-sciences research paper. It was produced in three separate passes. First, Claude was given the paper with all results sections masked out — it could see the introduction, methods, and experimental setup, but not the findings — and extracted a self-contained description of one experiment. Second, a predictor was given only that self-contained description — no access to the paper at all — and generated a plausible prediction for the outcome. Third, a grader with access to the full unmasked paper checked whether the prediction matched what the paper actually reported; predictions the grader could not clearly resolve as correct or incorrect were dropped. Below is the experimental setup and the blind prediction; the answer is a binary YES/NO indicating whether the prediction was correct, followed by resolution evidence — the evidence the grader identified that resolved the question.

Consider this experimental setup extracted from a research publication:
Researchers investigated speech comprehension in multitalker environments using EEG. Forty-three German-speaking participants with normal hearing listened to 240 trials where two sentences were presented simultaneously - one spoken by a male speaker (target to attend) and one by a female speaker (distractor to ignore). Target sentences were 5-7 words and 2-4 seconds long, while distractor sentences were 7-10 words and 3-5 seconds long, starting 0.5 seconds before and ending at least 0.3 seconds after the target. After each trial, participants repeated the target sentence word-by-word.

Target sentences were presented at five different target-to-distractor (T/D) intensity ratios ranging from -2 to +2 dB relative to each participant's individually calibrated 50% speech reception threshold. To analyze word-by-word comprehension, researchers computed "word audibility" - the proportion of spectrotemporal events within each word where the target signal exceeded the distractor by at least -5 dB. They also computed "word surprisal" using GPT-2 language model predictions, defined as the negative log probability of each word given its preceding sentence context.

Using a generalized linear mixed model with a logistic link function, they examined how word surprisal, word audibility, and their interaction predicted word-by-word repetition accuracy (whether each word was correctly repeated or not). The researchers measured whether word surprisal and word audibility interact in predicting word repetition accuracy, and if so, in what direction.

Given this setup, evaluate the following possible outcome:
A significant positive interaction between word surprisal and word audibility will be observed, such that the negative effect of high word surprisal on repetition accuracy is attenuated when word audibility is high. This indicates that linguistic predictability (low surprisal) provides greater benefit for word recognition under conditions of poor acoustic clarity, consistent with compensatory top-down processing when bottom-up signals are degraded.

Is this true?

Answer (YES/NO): YES